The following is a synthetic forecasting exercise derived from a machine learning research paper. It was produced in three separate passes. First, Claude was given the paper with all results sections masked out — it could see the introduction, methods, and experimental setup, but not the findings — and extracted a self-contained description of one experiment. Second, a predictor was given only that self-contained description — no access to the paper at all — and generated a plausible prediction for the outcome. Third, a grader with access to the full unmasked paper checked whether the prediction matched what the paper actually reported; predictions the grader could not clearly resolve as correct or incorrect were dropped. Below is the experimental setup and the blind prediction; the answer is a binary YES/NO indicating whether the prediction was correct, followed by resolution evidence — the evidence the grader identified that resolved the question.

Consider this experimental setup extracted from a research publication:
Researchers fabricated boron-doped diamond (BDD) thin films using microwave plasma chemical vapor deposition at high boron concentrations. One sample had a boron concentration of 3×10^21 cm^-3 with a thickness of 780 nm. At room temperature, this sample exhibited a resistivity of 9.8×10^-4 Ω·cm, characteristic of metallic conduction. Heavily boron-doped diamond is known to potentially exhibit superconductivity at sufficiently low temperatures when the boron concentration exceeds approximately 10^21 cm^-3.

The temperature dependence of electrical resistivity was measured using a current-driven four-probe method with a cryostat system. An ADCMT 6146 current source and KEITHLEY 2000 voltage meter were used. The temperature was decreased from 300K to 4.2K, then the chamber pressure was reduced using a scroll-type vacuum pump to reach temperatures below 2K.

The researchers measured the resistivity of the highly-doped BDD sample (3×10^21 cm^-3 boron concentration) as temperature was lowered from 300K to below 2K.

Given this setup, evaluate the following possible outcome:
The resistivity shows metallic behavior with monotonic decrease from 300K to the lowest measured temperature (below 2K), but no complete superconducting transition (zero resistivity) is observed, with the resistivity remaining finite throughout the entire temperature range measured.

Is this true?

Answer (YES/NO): NO